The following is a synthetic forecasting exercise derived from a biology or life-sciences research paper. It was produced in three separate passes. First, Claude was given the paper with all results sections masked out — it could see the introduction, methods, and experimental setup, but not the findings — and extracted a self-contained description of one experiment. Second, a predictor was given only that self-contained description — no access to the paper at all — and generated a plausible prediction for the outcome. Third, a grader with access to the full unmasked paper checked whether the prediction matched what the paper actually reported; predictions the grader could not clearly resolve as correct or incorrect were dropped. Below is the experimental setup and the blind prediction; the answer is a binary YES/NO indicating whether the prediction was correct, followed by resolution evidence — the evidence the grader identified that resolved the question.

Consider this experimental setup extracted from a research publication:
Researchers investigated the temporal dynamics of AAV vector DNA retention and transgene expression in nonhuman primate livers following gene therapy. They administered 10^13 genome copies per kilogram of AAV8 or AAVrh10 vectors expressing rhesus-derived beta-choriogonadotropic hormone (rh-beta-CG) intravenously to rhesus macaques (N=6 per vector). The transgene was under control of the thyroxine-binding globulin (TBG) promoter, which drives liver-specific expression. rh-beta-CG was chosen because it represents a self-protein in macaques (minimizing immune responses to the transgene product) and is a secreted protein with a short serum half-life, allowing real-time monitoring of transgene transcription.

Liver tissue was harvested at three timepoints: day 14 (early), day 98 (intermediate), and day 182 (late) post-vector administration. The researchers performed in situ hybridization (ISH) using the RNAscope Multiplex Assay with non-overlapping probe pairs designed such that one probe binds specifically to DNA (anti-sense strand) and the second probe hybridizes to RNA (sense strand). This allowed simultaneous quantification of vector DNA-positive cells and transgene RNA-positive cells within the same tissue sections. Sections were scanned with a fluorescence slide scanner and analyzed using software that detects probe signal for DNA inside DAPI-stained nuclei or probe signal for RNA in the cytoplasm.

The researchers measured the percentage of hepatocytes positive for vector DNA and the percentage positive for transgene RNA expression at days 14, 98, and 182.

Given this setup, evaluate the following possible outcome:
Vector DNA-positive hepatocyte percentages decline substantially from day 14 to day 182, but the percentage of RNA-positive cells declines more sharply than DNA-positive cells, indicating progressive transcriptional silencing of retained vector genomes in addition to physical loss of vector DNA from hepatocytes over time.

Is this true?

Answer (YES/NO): NO